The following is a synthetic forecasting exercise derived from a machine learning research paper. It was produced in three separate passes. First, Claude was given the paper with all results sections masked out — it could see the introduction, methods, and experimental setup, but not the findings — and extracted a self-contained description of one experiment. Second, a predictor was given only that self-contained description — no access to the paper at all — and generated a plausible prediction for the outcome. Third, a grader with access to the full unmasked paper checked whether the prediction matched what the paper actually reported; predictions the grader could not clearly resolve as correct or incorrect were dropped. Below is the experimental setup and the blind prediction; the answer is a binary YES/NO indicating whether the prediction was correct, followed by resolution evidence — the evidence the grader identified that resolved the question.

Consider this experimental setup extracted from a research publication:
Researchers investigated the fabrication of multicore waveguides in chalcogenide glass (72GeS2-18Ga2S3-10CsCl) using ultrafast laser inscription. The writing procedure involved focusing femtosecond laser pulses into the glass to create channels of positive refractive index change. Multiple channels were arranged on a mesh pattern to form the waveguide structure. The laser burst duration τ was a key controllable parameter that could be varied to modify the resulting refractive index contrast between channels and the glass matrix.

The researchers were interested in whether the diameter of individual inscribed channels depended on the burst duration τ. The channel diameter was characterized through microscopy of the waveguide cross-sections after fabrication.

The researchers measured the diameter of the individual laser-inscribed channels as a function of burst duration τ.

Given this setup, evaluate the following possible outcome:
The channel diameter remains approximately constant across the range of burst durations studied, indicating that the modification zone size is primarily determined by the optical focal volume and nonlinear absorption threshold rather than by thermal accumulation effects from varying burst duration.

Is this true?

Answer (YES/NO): YES